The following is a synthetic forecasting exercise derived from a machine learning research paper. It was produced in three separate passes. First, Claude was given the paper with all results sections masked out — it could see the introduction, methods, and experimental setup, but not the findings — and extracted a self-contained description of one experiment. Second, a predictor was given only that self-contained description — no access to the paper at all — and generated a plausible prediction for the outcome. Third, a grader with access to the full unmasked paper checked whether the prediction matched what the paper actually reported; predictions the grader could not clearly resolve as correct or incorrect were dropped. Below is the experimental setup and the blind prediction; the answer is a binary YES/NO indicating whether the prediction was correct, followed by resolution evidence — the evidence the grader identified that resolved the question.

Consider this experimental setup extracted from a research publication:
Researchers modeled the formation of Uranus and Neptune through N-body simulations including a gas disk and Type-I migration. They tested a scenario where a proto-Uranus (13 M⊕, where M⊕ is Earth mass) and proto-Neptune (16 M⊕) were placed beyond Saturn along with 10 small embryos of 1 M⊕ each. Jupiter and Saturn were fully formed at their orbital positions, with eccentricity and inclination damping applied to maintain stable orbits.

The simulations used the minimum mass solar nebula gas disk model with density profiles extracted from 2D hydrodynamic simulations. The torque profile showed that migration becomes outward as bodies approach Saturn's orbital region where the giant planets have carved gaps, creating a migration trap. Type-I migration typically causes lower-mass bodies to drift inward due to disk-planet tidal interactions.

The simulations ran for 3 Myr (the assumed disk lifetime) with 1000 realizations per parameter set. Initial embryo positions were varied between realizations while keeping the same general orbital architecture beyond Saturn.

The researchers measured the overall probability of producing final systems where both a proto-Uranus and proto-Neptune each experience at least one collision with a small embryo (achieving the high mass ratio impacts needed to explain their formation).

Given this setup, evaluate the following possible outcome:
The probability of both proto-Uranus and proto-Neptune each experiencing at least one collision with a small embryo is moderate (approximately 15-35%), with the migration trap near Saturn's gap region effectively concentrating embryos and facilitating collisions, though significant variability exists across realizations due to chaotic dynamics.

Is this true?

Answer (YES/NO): NO